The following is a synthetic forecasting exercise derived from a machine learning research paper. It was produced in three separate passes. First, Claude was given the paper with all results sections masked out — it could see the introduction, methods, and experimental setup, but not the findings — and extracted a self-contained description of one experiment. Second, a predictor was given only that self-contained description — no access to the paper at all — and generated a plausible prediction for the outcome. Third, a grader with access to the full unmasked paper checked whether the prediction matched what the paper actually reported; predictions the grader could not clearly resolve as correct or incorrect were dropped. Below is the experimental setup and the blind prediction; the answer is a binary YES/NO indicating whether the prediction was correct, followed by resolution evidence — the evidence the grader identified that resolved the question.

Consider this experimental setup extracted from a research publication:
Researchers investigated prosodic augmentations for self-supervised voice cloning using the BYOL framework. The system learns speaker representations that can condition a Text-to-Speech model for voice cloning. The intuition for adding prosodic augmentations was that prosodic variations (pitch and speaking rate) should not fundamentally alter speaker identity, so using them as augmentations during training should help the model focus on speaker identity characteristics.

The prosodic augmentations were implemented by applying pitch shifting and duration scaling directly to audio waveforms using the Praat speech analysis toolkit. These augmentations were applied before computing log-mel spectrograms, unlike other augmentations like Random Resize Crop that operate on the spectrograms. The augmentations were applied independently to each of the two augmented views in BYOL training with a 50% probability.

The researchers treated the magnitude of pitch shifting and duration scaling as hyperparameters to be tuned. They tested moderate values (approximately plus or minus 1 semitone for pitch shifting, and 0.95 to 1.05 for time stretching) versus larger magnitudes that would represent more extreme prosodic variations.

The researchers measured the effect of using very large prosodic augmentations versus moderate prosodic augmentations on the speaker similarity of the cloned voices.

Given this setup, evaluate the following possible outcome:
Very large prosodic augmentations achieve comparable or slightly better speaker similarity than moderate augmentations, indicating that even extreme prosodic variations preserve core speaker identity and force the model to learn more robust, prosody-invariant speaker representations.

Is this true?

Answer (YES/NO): NO